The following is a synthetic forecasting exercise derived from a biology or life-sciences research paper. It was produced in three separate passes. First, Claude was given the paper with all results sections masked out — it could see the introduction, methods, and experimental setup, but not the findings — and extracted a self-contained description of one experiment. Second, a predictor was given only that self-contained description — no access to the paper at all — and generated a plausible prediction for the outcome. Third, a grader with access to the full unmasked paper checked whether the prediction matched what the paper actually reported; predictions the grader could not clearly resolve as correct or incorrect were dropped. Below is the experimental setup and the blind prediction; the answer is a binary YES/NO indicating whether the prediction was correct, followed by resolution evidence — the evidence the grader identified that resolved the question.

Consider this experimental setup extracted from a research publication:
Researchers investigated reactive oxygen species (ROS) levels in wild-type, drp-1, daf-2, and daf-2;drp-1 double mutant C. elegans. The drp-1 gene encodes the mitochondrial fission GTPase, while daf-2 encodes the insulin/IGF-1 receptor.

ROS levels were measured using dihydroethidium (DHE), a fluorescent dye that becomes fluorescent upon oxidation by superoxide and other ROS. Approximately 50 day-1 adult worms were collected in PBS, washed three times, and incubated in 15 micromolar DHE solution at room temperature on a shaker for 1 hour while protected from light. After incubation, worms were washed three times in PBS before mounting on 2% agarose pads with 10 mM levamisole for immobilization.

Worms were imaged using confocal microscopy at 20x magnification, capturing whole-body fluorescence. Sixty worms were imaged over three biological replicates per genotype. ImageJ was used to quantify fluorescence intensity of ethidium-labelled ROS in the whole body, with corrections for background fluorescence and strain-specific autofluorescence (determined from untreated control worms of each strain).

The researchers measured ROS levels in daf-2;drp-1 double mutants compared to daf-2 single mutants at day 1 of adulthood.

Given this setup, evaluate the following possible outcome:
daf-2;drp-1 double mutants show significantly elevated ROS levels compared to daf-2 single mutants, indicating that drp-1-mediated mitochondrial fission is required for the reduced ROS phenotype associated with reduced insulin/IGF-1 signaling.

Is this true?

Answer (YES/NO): NO